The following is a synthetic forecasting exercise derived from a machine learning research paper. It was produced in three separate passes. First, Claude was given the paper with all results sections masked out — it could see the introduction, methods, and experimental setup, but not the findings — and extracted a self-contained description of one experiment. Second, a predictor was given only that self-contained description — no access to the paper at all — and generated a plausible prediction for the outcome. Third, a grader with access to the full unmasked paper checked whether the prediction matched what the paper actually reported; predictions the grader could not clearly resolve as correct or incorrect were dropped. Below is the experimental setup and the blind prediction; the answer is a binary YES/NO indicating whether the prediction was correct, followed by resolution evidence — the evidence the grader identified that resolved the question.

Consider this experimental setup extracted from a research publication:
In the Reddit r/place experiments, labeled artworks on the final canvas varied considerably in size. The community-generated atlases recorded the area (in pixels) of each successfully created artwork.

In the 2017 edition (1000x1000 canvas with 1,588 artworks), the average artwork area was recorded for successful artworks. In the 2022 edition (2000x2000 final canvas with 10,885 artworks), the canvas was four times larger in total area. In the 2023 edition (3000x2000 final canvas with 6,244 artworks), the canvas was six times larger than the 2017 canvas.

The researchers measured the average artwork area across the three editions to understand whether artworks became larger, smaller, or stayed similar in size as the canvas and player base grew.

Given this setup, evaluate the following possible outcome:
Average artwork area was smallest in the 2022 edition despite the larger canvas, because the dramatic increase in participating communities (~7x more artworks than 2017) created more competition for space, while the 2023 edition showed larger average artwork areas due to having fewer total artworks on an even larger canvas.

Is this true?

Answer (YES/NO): YES